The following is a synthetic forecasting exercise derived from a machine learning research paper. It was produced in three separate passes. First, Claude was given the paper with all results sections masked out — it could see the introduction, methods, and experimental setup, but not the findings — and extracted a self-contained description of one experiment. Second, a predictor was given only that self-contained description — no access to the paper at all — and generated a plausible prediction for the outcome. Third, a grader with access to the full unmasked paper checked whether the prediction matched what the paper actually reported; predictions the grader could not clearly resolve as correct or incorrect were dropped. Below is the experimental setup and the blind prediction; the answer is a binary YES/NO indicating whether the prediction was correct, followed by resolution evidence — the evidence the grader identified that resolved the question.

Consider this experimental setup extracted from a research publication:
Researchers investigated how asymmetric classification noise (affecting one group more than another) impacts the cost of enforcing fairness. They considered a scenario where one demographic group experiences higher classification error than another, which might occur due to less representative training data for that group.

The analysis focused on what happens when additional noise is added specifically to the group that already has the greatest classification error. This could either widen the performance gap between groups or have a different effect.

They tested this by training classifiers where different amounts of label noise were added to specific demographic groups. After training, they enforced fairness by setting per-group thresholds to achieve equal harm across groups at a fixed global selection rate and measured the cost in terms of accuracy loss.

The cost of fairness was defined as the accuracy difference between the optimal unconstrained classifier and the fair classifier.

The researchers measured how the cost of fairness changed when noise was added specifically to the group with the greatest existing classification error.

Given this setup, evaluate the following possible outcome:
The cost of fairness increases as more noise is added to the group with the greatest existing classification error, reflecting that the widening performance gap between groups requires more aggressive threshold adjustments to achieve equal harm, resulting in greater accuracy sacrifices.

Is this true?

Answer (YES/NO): YES